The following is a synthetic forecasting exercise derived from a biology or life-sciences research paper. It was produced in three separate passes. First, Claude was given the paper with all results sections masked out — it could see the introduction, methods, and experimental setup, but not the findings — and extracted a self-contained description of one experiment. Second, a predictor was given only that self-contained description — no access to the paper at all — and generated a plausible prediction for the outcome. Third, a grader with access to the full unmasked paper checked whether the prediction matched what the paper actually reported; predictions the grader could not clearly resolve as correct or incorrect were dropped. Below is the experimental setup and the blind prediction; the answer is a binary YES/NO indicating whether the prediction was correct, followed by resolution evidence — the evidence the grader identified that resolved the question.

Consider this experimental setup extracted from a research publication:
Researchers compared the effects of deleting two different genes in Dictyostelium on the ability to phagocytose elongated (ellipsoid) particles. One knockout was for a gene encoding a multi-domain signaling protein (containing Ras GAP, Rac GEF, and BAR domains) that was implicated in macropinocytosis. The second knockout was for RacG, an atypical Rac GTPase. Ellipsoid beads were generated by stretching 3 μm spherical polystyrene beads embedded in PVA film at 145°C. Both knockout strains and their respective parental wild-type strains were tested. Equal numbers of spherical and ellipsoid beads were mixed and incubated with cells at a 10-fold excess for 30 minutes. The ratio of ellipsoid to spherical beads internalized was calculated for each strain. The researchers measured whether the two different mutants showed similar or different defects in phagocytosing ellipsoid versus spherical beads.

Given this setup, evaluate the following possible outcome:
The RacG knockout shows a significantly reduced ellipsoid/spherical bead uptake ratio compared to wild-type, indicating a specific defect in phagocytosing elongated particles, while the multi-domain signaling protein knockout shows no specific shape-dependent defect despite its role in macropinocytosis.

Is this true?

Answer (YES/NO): NO